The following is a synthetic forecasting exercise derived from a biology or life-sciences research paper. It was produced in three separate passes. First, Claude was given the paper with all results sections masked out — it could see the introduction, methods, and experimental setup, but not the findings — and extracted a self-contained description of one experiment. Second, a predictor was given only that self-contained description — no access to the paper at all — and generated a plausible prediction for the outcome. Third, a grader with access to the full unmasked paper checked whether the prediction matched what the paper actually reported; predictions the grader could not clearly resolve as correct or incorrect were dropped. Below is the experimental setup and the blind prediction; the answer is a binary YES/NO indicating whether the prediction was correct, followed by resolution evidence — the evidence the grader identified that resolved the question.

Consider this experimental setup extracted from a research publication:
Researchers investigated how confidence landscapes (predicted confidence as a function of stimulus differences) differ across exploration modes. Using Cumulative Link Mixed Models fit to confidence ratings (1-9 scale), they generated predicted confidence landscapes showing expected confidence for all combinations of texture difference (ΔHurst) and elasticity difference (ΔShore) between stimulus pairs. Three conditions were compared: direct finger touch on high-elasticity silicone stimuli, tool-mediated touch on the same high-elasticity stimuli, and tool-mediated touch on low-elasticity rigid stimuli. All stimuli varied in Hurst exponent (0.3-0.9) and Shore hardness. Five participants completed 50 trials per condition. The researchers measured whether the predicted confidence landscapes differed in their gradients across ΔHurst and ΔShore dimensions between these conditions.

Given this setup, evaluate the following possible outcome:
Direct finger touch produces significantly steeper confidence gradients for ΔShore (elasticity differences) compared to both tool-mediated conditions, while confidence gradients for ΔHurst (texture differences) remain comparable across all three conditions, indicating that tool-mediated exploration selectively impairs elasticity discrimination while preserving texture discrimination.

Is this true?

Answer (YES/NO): NO